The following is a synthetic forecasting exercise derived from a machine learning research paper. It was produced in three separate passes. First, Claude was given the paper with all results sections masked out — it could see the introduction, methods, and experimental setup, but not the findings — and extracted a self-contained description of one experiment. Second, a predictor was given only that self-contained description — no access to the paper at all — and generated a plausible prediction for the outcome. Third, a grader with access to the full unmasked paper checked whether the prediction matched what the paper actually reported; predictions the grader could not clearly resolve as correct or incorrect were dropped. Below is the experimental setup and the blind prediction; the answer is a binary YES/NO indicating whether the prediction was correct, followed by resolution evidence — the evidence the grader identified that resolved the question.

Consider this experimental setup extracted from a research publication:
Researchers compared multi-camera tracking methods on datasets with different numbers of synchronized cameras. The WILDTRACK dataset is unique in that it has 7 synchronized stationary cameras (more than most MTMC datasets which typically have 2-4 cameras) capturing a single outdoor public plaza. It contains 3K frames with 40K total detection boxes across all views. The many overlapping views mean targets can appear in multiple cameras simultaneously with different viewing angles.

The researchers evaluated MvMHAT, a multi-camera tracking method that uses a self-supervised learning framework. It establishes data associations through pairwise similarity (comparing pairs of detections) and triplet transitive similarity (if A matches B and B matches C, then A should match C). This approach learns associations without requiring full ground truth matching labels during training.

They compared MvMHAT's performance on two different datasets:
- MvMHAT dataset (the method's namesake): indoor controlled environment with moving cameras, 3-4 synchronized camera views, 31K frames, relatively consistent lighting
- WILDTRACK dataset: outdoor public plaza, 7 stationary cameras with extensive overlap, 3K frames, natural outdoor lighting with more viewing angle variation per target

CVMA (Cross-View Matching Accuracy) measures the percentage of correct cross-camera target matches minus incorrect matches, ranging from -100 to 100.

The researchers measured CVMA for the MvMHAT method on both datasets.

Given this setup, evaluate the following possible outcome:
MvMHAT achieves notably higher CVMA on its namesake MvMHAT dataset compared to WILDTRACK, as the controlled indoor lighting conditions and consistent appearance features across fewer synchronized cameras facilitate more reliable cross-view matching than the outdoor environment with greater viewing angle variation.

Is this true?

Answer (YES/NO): YES